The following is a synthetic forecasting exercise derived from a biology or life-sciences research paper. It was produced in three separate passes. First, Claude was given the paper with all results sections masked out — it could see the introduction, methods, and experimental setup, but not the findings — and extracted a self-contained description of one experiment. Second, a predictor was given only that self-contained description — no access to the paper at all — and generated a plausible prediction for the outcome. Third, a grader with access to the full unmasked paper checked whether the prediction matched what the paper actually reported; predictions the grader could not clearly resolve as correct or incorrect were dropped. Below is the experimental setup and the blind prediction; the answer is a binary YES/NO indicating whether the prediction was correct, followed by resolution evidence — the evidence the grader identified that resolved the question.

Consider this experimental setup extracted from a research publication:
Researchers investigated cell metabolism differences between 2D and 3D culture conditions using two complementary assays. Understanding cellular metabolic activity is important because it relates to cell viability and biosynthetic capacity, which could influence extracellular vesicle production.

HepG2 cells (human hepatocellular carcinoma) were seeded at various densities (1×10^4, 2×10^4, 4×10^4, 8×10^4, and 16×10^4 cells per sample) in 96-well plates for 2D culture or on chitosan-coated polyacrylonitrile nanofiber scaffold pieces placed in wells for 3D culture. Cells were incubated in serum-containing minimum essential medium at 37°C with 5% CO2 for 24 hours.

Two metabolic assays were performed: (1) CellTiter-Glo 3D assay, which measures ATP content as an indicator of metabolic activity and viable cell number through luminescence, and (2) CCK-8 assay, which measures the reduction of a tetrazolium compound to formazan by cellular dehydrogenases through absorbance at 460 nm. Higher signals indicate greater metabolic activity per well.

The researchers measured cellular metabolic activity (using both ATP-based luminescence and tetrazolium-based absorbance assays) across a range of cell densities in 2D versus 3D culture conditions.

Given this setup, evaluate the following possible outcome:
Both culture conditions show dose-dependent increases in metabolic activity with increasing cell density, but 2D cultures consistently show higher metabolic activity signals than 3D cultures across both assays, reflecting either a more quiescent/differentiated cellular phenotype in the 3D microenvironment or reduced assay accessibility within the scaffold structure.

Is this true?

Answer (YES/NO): NO